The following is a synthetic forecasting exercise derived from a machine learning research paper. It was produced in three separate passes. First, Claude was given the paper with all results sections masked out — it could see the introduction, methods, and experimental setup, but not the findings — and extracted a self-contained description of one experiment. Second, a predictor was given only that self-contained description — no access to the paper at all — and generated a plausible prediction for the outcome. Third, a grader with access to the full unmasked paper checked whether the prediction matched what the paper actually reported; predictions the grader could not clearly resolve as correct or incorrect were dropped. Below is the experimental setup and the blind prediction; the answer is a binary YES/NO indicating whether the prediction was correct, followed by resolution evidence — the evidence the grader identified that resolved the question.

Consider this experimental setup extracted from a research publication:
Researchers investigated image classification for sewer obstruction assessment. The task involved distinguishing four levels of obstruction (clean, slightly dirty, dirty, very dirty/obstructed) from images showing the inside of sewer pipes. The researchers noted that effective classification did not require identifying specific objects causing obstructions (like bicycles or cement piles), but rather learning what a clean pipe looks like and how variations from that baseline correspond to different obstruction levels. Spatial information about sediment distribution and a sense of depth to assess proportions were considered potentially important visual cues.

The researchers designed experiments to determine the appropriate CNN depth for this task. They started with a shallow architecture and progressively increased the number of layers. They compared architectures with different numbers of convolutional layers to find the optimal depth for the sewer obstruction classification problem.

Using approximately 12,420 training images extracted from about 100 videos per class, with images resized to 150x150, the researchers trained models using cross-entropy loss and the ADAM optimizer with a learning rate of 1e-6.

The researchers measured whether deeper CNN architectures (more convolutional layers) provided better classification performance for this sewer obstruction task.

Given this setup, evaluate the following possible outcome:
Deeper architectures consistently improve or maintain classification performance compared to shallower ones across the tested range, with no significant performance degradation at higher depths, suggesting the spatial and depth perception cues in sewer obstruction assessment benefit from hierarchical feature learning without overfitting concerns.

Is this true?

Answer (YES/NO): NO